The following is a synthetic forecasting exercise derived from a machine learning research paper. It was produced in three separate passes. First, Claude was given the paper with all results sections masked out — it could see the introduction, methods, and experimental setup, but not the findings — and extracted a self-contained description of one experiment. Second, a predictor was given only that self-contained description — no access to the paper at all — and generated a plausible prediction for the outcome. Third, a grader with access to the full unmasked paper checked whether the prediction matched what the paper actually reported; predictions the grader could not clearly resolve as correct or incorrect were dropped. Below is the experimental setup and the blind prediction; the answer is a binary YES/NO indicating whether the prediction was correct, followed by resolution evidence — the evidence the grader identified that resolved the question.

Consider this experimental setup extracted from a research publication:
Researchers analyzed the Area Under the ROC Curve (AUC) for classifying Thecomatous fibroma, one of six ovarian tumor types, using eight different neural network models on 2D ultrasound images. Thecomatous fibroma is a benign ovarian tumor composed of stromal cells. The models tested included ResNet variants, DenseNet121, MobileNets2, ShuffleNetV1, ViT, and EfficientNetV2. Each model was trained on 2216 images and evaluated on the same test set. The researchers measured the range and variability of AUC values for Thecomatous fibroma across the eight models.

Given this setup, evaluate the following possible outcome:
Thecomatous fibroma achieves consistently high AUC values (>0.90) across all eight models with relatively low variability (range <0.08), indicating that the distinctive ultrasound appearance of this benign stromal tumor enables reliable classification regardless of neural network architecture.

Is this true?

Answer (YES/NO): NO